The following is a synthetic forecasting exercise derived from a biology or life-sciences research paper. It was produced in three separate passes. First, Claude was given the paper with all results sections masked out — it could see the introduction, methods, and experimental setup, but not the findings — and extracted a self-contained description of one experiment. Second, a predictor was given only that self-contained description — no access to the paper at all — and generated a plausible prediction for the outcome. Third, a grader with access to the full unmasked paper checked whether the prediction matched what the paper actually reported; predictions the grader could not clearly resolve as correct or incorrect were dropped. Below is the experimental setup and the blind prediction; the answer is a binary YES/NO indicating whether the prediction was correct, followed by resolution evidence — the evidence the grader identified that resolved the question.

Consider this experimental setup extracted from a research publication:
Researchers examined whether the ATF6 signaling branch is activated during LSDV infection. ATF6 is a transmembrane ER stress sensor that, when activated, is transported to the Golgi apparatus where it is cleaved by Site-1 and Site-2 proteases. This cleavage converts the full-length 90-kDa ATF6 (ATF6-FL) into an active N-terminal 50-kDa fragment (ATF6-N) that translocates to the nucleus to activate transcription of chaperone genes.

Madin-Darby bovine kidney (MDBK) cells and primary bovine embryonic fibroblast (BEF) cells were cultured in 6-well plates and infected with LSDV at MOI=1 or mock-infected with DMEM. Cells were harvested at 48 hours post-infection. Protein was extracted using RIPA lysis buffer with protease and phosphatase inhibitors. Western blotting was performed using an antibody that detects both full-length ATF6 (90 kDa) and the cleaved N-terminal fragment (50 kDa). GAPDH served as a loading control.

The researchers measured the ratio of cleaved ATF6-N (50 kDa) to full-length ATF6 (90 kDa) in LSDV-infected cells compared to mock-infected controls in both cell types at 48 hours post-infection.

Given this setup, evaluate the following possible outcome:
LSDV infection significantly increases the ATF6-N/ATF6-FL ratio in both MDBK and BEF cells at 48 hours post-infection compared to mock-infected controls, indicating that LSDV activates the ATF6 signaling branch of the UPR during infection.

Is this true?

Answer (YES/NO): YES